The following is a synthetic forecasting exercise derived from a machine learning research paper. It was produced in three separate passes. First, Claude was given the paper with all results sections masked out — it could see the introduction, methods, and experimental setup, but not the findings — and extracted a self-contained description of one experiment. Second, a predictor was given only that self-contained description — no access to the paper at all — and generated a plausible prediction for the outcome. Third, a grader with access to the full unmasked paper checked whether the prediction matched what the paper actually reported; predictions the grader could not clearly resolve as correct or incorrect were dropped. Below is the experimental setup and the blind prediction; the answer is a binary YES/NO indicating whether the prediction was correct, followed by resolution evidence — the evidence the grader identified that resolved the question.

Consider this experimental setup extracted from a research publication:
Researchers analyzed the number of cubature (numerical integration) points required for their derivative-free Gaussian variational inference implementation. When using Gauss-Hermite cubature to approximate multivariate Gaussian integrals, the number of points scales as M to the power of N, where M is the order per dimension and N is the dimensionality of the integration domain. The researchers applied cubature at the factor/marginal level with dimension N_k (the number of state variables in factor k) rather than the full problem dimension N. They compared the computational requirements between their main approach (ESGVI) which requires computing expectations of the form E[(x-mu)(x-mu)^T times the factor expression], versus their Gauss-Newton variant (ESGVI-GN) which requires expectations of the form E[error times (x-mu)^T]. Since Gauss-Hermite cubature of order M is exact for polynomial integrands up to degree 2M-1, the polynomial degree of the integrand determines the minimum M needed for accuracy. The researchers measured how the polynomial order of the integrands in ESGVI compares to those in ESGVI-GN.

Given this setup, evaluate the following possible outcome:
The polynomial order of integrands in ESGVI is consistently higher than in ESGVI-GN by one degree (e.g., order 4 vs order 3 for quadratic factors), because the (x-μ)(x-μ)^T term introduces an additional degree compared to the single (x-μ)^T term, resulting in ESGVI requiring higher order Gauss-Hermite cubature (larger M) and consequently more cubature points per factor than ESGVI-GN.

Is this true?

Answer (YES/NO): NO